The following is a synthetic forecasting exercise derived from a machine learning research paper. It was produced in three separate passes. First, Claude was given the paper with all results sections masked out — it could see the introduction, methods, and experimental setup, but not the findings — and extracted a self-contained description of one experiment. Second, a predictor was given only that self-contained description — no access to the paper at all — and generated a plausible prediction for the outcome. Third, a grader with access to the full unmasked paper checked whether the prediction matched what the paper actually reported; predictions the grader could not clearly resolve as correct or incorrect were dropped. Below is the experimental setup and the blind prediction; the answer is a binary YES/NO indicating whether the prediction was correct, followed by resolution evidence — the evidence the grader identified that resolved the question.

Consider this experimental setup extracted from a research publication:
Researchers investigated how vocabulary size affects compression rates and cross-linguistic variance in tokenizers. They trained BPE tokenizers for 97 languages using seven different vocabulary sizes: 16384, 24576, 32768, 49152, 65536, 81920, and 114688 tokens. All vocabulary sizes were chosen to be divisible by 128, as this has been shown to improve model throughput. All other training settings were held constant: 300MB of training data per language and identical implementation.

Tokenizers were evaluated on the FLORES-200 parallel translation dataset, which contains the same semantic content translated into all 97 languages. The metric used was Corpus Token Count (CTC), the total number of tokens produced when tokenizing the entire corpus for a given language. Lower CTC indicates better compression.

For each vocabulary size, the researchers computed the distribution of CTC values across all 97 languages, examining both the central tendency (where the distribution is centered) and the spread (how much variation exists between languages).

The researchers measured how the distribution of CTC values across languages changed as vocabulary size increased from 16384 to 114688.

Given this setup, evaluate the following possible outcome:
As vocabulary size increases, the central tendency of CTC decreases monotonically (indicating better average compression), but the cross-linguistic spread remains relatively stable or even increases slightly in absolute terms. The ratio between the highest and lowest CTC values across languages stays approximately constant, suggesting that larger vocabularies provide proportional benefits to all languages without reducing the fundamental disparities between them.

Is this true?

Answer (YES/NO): NO